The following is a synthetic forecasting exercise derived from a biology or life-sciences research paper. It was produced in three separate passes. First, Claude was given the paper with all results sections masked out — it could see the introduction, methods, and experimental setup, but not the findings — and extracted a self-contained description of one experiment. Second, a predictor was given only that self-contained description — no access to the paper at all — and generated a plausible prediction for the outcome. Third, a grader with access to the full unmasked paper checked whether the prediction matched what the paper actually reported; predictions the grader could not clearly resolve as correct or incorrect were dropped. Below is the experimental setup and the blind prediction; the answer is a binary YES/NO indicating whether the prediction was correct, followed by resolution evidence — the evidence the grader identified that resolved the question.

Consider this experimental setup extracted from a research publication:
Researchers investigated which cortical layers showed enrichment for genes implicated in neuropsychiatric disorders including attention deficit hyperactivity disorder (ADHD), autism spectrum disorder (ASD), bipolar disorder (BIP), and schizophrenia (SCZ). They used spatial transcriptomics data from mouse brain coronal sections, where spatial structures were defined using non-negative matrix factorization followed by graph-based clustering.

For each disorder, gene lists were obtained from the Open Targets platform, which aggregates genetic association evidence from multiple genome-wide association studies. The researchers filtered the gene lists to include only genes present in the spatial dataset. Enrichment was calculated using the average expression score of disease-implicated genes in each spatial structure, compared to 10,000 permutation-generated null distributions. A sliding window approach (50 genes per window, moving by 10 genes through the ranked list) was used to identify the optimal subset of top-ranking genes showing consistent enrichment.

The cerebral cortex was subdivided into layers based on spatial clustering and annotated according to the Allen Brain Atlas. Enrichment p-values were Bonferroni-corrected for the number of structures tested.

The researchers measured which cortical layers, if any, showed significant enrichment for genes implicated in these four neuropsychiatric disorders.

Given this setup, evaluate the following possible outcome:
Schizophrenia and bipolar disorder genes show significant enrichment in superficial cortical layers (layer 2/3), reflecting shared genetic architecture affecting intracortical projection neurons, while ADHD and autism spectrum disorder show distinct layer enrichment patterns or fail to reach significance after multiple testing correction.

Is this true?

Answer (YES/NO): NO